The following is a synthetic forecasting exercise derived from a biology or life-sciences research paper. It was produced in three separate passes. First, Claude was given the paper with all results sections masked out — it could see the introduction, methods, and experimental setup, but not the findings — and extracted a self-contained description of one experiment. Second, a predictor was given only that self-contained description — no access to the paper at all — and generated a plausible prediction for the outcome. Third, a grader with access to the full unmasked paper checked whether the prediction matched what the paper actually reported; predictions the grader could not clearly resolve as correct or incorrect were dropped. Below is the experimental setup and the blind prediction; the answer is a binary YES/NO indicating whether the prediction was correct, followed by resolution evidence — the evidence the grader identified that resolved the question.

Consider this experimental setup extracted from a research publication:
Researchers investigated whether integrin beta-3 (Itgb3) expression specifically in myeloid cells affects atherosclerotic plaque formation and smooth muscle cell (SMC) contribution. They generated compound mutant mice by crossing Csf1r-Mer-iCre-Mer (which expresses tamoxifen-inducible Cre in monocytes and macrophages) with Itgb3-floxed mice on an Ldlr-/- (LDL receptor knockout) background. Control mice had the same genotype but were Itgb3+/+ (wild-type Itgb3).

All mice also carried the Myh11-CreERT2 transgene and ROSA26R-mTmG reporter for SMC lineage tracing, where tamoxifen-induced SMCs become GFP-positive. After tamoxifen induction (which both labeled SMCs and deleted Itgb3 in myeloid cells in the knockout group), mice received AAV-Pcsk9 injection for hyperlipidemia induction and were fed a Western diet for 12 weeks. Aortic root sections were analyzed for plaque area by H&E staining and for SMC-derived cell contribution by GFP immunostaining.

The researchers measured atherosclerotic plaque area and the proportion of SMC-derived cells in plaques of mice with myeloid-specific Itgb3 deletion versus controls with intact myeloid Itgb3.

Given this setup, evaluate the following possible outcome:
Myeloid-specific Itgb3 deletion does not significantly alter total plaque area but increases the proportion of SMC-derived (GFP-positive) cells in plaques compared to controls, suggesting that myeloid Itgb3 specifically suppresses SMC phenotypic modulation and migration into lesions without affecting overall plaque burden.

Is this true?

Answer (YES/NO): NO